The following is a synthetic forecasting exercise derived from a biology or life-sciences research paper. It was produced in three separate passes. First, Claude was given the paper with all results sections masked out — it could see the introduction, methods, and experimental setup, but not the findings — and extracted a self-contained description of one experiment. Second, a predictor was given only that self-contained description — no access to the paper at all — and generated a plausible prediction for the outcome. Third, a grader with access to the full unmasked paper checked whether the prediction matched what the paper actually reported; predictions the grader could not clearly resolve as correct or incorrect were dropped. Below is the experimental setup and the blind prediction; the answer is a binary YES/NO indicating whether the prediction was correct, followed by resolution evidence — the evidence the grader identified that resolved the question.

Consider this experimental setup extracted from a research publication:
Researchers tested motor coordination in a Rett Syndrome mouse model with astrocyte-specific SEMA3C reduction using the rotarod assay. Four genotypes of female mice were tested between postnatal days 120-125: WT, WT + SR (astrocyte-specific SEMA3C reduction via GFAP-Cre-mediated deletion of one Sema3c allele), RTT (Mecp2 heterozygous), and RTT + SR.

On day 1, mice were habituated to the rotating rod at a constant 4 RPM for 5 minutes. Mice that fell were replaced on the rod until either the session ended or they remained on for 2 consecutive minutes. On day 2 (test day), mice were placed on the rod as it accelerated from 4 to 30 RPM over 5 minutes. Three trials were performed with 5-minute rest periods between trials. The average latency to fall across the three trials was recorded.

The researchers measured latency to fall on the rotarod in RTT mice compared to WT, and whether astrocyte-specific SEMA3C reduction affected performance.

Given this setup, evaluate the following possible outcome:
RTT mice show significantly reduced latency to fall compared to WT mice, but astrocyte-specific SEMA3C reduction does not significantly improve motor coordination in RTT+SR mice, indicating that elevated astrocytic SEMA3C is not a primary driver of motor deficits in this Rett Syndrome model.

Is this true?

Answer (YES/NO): YES